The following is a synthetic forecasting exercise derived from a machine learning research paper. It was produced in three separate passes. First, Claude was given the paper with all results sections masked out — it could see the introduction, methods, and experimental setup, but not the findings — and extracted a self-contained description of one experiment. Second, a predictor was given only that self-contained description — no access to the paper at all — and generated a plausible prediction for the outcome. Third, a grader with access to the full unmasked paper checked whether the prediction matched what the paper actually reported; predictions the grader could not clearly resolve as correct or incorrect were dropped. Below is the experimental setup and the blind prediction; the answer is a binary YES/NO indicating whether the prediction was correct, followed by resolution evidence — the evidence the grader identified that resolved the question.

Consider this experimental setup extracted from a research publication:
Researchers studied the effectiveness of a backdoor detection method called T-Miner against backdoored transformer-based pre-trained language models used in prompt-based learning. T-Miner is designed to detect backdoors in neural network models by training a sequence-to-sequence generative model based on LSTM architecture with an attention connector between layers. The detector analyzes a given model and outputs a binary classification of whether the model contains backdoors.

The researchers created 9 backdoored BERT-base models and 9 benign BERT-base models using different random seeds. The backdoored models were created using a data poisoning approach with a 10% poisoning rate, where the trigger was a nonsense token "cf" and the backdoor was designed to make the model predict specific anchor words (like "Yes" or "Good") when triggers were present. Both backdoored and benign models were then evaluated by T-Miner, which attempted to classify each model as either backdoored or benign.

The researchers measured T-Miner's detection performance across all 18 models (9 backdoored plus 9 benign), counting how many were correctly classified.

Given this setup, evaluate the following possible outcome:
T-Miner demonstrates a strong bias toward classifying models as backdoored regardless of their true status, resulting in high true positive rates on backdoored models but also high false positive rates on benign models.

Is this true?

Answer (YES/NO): NO